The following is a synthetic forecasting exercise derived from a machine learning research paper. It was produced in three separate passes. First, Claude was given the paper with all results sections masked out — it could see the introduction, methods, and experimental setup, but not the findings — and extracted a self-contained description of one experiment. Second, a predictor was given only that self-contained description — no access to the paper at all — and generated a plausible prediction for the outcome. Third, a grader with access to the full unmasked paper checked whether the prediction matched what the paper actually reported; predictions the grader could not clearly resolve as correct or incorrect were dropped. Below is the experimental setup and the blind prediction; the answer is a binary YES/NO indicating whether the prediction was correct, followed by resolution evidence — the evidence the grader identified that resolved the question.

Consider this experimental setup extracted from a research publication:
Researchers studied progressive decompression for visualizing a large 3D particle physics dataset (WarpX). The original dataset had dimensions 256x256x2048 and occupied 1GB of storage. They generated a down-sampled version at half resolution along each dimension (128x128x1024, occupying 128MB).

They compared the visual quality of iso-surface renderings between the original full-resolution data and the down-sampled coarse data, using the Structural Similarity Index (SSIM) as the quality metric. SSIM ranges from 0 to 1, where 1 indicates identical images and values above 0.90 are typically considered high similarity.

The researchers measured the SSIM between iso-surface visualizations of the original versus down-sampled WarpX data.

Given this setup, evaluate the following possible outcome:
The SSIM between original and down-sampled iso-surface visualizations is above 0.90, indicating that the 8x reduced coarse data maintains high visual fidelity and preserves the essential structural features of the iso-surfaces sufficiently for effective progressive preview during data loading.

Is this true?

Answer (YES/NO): YES